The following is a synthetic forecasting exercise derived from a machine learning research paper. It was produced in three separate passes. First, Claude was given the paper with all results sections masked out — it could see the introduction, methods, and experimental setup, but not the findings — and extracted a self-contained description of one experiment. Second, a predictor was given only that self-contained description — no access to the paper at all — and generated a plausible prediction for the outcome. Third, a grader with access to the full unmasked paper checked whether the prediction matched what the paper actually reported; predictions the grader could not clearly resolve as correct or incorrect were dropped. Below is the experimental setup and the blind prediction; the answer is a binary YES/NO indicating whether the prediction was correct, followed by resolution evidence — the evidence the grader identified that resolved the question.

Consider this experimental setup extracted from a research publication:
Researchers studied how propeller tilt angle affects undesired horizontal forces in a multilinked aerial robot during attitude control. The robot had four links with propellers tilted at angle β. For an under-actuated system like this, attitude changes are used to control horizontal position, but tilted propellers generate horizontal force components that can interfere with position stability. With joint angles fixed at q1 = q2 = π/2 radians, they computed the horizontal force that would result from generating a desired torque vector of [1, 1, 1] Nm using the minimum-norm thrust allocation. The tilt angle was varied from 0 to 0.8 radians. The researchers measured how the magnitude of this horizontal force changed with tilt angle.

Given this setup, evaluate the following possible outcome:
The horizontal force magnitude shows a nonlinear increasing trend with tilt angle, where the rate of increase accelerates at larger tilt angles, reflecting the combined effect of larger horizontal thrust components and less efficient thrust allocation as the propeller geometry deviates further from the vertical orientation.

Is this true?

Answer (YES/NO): YES